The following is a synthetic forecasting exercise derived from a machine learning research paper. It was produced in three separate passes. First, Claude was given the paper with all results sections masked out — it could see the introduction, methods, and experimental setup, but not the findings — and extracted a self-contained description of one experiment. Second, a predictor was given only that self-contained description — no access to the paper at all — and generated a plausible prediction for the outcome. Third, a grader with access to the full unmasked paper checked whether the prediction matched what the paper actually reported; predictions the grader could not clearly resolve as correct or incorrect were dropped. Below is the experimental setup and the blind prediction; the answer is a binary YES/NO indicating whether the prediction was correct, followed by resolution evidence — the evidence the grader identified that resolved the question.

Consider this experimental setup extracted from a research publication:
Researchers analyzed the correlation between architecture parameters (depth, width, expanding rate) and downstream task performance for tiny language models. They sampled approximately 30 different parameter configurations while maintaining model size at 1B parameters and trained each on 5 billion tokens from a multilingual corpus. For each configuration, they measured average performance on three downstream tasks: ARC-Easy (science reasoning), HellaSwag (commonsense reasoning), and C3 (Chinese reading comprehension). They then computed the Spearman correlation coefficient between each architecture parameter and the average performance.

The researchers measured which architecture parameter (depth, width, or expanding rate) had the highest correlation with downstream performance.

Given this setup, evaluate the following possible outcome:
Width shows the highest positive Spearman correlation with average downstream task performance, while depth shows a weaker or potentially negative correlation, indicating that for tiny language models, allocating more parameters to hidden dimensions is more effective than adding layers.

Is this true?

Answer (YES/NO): NO